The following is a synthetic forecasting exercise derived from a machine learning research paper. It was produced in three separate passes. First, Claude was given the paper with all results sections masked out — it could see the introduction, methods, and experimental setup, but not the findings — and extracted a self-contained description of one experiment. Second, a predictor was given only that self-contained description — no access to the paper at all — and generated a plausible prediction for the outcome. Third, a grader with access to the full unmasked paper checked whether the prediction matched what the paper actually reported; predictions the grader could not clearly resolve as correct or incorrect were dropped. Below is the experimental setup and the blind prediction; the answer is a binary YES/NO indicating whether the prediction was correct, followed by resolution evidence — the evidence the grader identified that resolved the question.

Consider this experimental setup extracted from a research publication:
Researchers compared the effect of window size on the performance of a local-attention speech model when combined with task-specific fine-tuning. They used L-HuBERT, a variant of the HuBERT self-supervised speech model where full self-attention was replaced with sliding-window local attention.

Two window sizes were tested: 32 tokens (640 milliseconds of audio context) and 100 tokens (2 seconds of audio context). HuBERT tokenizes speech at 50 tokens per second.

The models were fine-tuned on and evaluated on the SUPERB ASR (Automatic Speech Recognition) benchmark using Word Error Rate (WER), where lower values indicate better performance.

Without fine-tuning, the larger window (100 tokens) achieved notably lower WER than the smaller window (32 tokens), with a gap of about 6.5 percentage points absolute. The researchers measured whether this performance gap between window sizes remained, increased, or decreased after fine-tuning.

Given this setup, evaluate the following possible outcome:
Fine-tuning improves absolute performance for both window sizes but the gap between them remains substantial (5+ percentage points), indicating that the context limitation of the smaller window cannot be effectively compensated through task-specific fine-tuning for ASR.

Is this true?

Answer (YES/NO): NO